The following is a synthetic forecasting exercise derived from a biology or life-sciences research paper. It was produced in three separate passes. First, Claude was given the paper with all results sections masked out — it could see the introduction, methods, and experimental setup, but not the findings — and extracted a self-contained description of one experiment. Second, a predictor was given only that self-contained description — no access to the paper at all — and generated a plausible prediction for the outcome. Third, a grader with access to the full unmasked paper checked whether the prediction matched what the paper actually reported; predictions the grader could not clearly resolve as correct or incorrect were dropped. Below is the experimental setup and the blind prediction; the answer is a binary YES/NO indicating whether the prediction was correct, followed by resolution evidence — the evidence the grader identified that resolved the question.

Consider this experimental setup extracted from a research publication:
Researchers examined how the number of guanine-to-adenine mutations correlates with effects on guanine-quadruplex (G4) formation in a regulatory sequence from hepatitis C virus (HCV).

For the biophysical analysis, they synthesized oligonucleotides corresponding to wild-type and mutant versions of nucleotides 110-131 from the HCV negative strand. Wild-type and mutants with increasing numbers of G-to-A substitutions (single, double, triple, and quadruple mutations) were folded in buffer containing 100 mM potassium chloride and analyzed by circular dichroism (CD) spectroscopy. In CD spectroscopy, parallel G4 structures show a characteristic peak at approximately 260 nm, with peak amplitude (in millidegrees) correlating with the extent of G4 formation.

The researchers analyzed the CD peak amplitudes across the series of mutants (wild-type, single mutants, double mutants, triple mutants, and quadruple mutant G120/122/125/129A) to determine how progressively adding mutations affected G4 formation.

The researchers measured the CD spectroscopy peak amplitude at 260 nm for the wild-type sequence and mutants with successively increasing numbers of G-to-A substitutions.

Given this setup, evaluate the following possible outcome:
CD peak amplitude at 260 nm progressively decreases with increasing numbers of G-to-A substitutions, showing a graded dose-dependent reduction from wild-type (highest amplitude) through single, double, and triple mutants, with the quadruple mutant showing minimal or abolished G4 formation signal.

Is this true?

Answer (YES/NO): NO